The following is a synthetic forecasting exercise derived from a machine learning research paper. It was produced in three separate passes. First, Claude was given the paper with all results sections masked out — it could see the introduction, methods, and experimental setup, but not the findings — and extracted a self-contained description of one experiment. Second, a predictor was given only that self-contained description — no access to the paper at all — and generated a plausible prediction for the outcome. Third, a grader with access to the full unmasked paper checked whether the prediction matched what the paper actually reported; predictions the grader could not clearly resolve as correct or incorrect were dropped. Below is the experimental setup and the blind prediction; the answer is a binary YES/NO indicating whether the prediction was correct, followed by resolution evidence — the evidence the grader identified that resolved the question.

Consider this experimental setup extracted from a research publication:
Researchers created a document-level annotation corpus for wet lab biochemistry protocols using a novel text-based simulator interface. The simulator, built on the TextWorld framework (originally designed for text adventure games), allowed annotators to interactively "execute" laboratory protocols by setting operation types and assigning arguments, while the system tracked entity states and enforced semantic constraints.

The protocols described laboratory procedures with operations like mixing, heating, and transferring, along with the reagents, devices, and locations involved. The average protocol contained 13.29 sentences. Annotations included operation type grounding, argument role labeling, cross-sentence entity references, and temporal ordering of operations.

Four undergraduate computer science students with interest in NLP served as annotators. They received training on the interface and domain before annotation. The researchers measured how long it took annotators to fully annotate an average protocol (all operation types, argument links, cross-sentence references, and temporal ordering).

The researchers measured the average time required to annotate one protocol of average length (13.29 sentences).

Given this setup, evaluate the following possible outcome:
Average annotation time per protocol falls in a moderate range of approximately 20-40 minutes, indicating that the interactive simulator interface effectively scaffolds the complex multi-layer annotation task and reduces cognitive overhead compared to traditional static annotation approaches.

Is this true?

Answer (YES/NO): NO